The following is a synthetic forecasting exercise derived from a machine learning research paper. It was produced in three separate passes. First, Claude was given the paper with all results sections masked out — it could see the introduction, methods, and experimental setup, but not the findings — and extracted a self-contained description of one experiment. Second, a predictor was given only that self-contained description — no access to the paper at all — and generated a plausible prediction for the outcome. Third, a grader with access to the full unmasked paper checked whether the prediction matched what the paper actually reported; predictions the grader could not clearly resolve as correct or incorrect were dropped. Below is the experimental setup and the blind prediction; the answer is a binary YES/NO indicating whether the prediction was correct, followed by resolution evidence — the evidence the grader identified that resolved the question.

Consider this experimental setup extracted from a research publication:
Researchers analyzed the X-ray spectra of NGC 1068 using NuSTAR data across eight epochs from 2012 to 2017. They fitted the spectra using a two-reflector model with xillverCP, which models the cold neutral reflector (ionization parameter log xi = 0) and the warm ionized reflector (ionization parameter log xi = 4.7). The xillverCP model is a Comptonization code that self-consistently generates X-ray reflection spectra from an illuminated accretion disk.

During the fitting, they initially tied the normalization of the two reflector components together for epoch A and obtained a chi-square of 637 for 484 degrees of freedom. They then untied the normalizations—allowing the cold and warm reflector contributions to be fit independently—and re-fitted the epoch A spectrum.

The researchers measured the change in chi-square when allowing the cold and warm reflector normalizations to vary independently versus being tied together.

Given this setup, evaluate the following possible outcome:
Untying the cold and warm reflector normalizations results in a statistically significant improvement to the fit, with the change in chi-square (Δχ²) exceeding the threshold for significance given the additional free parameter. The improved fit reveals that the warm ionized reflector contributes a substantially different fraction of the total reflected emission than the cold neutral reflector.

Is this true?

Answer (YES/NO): YES